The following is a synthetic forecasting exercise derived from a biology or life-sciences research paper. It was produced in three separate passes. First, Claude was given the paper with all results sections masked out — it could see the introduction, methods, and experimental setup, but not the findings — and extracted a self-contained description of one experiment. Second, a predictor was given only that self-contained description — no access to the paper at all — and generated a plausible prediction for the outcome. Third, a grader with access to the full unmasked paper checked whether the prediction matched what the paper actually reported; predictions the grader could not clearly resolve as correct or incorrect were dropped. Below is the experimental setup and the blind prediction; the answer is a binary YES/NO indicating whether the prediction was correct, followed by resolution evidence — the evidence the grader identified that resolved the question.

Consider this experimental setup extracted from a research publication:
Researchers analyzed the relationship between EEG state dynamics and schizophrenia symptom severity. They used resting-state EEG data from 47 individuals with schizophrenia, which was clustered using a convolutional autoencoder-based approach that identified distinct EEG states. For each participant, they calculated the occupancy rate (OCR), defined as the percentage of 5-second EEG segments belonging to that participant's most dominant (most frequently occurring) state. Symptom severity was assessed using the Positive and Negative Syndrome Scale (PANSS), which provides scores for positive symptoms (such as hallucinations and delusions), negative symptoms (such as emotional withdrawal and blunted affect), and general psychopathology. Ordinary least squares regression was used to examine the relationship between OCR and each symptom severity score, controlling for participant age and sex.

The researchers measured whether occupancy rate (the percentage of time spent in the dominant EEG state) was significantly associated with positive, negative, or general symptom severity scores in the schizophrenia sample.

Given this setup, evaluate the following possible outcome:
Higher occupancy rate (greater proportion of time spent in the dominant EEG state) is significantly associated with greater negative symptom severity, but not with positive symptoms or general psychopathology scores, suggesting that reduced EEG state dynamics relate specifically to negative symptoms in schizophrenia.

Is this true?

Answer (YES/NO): NO